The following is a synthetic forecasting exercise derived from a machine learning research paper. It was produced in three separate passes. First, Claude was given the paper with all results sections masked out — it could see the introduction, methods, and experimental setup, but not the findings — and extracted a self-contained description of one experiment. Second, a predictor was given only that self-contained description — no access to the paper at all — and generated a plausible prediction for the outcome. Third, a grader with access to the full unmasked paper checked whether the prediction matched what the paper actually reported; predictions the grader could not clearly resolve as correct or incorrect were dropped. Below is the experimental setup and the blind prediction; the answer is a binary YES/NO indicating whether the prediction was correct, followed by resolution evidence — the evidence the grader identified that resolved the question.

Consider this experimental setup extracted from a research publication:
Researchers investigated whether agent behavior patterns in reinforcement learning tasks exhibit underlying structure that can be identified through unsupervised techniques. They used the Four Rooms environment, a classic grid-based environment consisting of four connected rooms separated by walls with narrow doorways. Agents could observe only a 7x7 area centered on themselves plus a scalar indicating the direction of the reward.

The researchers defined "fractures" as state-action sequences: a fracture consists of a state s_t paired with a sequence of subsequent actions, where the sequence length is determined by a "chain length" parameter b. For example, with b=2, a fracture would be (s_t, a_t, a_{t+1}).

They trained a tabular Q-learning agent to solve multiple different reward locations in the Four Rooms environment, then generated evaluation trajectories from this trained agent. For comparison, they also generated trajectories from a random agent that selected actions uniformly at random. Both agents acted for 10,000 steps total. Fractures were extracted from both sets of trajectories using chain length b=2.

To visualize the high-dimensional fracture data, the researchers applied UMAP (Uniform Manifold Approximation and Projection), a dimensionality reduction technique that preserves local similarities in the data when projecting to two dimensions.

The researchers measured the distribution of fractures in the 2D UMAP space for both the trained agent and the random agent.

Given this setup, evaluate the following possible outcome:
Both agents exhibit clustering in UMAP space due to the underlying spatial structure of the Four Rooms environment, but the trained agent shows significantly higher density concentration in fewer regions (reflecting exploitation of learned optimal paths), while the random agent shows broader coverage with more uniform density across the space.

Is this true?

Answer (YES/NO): NO